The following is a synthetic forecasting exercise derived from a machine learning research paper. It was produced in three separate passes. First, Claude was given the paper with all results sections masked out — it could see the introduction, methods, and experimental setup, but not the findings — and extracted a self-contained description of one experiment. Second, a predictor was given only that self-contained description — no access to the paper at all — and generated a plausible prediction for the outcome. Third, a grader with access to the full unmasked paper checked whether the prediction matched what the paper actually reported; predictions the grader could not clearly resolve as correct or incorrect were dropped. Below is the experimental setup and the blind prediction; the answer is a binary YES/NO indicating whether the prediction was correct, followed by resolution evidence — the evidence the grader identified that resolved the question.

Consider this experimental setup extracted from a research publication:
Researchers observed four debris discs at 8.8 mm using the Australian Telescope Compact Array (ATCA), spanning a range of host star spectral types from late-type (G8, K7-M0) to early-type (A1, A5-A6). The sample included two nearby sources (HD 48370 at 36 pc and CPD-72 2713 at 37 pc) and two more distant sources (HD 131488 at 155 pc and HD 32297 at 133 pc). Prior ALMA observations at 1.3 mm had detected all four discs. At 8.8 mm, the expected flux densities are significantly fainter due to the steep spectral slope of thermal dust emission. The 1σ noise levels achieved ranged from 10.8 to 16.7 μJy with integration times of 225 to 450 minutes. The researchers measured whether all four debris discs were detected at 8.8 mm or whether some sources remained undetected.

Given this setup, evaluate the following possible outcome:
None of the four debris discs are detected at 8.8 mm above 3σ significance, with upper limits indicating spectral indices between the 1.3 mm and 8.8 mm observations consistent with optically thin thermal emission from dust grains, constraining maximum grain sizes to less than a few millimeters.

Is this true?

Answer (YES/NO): NO